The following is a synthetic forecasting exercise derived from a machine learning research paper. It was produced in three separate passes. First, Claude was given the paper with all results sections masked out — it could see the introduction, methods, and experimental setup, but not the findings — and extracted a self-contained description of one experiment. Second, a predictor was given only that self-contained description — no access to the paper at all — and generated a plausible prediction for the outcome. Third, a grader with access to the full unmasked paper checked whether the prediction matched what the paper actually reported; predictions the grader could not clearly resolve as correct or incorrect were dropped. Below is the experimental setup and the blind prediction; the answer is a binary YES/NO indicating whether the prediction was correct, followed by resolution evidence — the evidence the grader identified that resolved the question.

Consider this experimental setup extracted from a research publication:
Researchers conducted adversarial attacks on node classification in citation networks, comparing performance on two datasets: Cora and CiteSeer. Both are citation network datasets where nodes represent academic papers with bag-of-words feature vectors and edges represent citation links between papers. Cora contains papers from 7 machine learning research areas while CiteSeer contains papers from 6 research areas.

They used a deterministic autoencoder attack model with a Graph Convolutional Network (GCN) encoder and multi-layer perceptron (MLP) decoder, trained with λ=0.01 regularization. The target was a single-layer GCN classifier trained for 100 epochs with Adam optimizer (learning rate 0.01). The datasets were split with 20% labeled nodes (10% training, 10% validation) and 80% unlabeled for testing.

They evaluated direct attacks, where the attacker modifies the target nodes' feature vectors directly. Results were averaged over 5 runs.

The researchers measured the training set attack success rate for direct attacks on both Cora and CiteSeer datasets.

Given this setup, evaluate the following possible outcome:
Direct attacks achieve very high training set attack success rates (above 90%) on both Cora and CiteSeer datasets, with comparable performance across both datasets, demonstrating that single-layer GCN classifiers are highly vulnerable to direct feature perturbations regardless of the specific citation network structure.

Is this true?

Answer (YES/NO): YES